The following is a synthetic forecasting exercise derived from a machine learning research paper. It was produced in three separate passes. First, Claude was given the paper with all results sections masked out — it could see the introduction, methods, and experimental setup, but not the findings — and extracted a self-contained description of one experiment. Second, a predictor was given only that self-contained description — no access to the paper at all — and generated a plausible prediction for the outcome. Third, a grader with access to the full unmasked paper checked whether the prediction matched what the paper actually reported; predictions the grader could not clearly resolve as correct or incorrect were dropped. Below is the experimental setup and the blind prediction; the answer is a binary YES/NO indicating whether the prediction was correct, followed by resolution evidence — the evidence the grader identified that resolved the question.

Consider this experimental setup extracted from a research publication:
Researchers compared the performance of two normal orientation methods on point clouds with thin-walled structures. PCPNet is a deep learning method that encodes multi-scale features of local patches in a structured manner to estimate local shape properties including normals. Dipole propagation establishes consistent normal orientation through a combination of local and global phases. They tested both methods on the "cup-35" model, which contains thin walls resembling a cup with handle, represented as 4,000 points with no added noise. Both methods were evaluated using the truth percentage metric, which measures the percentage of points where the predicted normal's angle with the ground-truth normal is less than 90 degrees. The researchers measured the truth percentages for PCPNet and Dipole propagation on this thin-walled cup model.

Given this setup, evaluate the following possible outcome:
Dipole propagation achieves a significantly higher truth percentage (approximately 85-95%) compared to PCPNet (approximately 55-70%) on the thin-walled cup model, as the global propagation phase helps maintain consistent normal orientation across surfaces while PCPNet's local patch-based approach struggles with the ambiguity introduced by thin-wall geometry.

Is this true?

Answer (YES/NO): NO